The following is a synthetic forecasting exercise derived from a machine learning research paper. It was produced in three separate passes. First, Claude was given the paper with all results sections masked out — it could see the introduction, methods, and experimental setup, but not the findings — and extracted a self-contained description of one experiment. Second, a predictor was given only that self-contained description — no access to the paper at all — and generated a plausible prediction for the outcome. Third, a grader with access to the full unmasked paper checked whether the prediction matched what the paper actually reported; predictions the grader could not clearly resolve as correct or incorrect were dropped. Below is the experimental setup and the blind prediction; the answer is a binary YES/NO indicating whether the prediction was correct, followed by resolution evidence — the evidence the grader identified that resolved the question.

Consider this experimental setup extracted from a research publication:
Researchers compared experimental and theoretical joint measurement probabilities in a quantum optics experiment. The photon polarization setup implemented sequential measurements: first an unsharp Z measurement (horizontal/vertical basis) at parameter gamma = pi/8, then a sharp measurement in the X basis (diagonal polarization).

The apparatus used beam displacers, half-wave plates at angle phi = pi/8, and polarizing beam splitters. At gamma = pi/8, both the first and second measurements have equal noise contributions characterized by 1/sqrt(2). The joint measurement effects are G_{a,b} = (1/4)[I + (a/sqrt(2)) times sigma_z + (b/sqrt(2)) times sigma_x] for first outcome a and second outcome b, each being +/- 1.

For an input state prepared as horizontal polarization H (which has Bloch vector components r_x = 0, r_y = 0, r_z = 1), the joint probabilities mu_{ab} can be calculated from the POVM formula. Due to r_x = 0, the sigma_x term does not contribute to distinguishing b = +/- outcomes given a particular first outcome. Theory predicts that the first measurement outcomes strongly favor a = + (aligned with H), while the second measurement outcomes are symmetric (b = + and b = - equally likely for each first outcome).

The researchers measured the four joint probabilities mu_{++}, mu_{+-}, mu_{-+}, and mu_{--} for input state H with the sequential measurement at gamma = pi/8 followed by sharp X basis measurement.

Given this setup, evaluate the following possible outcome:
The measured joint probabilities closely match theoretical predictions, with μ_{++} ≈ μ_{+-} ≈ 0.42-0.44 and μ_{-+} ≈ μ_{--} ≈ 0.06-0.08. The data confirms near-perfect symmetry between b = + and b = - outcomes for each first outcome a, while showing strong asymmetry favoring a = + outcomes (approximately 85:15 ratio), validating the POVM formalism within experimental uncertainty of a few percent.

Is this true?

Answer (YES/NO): NO